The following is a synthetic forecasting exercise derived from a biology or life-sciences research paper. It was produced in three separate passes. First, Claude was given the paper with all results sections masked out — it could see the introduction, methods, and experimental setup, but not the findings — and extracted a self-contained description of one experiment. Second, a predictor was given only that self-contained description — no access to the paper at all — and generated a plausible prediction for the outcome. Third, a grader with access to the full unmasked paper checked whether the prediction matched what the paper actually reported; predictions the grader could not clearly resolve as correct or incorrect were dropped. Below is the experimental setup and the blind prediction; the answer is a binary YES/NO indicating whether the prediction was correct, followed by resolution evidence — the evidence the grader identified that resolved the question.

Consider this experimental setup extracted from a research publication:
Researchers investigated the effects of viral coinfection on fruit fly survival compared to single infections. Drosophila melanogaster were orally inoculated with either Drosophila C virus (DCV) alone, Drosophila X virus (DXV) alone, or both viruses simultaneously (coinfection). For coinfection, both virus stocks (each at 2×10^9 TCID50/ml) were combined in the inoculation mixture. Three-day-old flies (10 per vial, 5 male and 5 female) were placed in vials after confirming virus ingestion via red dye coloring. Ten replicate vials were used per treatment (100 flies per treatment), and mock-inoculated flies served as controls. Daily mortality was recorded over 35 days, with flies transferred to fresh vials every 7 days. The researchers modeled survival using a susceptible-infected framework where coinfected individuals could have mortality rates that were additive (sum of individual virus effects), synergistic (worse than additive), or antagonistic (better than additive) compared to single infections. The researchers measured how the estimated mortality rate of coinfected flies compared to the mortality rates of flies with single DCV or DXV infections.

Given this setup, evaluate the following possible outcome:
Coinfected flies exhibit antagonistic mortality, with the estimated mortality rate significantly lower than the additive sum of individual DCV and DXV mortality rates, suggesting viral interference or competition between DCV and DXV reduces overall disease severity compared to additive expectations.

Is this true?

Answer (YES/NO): NO